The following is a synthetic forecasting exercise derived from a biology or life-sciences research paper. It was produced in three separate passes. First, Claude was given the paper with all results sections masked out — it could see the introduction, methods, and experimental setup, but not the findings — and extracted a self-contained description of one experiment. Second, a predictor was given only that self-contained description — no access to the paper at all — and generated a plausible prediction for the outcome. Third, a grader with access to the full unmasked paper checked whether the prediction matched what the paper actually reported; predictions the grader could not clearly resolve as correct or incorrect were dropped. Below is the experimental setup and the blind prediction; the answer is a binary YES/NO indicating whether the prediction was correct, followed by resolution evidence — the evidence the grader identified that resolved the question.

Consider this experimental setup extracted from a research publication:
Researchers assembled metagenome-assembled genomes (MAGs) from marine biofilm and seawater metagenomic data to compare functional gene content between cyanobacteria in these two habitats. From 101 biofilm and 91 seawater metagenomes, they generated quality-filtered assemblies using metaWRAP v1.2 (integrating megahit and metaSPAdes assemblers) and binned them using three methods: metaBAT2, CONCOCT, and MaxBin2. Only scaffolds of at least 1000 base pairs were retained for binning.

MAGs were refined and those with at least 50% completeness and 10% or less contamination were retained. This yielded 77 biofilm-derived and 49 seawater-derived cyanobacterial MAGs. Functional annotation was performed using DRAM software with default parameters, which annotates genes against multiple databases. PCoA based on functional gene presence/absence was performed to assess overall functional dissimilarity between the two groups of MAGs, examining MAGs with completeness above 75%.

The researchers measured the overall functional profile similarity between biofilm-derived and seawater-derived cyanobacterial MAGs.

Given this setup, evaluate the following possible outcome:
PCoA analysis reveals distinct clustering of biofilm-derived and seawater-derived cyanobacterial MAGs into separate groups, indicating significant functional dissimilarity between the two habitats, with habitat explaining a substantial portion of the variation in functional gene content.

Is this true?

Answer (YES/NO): YES